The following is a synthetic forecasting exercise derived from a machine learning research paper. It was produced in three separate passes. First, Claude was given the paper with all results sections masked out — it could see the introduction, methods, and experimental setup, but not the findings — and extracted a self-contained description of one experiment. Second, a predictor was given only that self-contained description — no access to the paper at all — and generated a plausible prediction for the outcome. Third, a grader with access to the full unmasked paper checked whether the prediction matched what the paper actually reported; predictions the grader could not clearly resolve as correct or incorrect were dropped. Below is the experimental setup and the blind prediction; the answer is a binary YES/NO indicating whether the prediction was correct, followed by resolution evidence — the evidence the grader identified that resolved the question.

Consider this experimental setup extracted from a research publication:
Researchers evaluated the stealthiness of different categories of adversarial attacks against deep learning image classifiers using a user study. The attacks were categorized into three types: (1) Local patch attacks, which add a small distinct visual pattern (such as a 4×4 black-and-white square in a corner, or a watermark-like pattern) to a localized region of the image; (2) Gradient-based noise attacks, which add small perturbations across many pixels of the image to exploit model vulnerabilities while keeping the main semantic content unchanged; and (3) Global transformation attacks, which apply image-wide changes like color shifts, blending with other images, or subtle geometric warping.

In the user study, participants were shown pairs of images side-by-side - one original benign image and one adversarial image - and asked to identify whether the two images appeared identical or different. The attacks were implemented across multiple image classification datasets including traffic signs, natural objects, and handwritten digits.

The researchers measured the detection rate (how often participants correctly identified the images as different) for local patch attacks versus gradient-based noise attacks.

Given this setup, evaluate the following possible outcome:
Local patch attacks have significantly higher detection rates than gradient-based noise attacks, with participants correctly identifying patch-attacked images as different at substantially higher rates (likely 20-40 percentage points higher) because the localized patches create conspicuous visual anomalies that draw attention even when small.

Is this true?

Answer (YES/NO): YES